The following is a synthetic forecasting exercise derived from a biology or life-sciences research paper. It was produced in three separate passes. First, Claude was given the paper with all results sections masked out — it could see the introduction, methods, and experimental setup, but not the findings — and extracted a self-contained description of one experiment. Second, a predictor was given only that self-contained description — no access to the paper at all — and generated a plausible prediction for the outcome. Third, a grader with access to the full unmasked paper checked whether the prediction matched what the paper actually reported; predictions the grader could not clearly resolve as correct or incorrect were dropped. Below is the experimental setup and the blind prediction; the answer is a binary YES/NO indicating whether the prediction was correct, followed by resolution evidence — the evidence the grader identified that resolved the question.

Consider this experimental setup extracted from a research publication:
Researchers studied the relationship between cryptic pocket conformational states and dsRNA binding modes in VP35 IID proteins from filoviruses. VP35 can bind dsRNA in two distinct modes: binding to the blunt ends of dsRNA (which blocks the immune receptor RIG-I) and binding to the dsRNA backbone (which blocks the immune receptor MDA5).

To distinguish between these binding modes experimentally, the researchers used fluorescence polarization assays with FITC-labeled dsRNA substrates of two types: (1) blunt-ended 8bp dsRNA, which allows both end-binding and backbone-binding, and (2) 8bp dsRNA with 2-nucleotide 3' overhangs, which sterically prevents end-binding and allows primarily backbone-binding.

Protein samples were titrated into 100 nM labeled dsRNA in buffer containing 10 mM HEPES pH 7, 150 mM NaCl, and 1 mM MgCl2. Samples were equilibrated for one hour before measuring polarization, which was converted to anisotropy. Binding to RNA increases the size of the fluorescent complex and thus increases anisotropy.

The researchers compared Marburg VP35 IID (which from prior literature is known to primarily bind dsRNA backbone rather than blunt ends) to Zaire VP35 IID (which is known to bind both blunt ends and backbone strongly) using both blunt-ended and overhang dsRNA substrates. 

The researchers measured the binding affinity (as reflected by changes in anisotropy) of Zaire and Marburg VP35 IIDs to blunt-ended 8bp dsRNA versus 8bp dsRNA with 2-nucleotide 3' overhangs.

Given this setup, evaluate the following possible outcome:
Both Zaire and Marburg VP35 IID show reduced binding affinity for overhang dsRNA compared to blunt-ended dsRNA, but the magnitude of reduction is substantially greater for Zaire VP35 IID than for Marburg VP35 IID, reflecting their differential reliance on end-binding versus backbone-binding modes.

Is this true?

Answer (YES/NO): NO